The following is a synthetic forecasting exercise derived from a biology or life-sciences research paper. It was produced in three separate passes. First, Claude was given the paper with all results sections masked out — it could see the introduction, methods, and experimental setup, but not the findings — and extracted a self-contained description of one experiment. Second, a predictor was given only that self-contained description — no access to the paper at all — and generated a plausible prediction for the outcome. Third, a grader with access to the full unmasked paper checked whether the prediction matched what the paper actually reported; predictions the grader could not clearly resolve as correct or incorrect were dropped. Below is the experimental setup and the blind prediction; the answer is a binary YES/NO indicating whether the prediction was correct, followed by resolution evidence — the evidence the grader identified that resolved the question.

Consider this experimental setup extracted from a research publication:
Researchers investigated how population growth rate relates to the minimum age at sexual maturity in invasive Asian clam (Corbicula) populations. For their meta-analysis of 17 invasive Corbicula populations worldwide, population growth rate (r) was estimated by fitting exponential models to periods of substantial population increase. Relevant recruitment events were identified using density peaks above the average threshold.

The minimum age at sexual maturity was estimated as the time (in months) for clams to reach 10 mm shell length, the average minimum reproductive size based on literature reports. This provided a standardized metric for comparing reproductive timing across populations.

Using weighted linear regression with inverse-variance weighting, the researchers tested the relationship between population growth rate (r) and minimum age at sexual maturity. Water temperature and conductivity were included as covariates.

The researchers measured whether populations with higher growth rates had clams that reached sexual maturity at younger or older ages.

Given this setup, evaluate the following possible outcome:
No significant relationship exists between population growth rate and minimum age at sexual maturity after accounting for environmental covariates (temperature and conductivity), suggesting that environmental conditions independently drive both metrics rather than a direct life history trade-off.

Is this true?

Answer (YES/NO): NO